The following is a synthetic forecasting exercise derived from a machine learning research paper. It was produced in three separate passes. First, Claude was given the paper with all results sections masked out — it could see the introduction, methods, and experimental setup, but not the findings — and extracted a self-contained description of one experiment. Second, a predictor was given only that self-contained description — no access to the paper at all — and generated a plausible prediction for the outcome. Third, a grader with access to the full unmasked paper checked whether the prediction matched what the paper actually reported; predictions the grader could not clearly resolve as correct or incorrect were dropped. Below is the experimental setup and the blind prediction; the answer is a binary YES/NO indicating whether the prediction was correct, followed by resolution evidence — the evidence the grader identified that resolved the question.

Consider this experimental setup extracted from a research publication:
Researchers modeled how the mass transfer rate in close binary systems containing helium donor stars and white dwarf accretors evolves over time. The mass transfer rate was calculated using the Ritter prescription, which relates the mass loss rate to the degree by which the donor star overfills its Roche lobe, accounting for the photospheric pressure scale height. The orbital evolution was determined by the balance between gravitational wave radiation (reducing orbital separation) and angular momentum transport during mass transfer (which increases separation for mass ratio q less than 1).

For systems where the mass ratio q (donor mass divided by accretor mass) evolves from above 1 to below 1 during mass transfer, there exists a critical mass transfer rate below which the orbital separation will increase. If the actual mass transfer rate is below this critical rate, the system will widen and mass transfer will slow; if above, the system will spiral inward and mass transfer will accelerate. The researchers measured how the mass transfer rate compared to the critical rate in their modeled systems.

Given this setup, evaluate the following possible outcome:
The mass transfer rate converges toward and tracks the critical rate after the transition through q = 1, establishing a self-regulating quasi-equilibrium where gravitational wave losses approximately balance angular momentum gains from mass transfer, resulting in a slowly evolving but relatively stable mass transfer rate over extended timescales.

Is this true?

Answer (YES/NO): NO